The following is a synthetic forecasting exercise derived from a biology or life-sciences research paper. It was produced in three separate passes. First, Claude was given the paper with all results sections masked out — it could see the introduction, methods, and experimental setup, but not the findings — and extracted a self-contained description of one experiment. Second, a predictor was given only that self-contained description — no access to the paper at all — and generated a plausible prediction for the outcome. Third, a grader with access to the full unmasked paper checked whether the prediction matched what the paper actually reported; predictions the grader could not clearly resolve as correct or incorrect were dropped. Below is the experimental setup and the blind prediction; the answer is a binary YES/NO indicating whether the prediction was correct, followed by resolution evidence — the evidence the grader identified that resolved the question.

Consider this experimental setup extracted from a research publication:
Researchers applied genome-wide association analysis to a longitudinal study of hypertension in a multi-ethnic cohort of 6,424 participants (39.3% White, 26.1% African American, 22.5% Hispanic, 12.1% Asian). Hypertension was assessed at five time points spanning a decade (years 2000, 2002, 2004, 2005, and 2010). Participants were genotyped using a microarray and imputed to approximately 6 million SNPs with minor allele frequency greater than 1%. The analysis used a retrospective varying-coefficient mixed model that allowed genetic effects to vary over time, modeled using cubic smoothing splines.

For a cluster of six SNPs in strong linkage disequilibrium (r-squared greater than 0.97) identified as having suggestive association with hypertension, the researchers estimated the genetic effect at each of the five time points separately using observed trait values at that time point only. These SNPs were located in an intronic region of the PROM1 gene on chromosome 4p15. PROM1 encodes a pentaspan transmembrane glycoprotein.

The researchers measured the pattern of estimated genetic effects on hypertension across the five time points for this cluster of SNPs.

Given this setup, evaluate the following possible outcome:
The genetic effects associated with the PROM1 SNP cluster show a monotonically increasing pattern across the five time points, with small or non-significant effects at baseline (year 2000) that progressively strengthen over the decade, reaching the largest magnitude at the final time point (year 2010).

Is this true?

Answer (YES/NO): NO